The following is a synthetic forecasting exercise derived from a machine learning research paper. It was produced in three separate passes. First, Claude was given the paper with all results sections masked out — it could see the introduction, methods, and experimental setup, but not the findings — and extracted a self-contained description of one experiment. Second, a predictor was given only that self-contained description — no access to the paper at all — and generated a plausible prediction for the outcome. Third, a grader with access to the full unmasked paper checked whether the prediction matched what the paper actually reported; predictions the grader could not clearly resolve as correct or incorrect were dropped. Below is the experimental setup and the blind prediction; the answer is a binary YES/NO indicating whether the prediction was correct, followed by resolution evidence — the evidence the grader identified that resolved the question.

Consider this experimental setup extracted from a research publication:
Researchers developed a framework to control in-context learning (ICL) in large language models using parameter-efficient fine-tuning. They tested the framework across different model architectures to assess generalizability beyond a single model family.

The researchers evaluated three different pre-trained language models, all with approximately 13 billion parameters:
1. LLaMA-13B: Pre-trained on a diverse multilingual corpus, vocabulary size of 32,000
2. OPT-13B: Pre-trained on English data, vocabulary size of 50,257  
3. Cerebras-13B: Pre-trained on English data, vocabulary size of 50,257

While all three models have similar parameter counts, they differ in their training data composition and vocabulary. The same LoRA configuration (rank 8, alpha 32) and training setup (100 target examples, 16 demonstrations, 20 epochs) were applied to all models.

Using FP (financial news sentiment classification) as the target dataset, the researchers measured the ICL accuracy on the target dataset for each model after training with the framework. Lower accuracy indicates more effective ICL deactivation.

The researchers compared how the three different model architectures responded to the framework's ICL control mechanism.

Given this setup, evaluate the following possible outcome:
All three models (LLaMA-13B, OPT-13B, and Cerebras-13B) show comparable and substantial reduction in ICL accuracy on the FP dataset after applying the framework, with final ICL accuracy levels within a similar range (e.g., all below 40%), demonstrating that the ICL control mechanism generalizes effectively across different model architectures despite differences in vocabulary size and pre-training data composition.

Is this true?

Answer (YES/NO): YES